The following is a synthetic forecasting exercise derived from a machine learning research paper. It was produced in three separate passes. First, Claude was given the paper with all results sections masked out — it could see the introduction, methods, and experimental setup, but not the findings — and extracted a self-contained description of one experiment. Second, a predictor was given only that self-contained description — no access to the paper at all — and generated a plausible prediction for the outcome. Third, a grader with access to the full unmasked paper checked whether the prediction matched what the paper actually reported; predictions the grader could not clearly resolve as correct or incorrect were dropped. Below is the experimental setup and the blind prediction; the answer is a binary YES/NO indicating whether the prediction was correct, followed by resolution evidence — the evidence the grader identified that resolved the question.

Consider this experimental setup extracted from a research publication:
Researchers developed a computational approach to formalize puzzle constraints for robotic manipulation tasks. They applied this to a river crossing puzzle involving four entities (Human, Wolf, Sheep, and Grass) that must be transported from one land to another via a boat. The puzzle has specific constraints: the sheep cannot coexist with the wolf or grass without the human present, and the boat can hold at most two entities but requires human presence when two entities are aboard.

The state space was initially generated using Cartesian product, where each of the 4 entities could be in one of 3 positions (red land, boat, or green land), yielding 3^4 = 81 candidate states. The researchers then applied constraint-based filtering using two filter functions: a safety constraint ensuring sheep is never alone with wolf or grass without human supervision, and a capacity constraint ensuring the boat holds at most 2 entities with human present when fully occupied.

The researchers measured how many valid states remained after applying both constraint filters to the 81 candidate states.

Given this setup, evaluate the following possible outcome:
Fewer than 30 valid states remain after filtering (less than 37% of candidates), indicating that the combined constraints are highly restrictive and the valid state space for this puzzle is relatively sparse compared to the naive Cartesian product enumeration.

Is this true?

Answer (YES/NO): NO